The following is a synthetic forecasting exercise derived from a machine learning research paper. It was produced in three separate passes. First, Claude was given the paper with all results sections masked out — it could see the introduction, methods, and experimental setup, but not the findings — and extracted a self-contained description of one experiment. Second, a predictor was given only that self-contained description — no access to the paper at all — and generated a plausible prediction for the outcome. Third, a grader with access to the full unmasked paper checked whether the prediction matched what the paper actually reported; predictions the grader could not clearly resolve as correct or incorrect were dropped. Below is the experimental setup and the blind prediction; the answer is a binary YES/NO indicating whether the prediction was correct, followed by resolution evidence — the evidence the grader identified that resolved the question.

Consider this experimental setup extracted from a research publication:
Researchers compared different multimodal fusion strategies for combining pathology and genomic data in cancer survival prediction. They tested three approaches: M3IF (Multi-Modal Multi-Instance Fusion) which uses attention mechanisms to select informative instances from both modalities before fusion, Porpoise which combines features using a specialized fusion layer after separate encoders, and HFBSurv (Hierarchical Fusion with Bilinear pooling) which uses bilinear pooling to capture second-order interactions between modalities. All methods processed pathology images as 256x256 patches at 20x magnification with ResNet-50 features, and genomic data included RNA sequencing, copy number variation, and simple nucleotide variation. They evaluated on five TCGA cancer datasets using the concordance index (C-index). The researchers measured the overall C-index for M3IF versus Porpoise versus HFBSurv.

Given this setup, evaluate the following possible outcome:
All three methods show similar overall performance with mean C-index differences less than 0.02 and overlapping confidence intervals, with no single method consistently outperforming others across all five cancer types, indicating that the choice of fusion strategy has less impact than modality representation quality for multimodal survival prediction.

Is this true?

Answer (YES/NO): YES